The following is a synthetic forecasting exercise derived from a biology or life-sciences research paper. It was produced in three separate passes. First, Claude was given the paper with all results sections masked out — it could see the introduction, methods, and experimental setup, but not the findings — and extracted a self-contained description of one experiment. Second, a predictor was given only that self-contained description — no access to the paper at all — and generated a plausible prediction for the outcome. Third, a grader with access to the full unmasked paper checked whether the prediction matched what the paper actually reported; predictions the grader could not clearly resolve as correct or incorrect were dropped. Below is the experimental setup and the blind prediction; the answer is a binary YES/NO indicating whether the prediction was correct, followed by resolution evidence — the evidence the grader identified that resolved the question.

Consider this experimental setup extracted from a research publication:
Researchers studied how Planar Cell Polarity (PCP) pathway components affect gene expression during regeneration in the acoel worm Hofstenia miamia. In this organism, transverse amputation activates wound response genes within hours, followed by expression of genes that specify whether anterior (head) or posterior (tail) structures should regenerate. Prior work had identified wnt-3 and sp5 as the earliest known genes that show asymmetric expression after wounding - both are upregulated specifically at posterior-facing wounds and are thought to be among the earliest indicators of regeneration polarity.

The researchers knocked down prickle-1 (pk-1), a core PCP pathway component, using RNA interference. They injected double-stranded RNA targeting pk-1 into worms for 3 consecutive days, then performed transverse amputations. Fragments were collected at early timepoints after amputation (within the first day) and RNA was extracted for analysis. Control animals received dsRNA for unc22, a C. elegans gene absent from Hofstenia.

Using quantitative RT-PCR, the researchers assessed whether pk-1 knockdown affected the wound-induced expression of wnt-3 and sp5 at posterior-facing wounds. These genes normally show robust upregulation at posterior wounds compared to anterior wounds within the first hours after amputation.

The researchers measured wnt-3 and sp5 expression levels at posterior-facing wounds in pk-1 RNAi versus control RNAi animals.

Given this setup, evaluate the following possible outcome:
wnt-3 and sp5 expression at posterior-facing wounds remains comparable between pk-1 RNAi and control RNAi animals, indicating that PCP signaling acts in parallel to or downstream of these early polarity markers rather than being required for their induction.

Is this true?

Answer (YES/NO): YES